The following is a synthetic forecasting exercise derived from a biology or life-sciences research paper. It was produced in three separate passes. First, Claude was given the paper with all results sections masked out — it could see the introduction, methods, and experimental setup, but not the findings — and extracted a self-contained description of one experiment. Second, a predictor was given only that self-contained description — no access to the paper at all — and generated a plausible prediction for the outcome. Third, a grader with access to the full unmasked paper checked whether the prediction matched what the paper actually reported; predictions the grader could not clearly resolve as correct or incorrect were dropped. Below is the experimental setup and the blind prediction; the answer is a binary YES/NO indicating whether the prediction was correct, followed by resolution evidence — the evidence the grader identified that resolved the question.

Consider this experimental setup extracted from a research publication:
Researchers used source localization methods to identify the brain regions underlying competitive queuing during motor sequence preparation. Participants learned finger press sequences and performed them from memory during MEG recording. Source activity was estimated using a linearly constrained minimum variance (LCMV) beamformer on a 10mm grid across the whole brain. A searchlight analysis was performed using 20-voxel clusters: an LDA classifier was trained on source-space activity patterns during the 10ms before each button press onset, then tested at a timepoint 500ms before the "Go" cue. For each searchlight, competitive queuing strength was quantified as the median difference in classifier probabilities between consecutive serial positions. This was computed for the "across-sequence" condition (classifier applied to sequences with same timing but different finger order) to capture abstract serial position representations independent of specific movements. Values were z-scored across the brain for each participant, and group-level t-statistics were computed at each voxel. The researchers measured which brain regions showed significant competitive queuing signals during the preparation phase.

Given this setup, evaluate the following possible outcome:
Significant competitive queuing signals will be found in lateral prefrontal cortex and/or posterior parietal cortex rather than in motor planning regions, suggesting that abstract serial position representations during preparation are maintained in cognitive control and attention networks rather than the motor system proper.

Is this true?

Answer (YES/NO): NO